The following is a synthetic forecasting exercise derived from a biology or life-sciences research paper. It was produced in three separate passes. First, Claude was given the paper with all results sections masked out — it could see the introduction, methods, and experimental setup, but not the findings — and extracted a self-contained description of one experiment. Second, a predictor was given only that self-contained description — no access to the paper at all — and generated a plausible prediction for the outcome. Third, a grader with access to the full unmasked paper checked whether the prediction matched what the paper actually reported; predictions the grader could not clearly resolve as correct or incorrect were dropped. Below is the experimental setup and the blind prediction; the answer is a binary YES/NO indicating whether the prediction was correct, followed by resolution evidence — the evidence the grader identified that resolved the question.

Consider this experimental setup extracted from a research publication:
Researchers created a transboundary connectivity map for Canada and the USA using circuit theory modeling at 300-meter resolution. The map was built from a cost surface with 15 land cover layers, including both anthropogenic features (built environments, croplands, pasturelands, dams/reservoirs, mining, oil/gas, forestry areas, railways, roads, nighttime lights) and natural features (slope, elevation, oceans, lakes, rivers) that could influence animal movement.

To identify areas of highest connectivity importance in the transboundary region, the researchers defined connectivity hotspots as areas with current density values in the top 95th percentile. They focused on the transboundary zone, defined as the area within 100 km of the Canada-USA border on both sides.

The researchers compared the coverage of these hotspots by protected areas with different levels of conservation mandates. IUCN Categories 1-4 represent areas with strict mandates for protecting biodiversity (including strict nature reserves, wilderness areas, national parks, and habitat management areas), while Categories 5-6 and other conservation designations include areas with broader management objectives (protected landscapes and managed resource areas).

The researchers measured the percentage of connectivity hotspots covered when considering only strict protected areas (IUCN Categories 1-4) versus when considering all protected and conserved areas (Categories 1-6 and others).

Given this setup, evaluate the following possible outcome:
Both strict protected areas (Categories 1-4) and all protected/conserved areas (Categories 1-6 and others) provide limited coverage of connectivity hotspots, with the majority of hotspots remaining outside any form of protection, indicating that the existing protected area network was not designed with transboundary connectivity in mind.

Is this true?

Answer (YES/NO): NO